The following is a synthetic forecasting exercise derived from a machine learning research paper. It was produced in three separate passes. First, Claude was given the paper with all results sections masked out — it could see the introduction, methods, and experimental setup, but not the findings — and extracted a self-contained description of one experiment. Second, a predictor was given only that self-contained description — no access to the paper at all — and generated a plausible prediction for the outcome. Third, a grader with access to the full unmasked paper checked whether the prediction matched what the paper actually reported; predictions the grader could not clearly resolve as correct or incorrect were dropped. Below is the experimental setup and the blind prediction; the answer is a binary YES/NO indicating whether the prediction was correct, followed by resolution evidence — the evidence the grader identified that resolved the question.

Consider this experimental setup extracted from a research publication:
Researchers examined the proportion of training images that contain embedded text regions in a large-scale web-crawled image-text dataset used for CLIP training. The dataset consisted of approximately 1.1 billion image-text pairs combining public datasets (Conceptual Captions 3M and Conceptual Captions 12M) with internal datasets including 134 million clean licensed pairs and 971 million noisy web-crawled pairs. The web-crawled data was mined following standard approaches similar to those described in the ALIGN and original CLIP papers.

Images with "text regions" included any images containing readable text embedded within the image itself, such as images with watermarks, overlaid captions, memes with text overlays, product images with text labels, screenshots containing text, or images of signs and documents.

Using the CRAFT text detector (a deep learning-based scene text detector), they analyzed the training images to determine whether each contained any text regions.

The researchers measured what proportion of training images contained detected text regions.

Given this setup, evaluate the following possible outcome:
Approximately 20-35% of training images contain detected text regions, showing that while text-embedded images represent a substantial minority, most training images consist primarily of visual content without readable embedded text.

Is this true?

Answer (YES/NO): NO